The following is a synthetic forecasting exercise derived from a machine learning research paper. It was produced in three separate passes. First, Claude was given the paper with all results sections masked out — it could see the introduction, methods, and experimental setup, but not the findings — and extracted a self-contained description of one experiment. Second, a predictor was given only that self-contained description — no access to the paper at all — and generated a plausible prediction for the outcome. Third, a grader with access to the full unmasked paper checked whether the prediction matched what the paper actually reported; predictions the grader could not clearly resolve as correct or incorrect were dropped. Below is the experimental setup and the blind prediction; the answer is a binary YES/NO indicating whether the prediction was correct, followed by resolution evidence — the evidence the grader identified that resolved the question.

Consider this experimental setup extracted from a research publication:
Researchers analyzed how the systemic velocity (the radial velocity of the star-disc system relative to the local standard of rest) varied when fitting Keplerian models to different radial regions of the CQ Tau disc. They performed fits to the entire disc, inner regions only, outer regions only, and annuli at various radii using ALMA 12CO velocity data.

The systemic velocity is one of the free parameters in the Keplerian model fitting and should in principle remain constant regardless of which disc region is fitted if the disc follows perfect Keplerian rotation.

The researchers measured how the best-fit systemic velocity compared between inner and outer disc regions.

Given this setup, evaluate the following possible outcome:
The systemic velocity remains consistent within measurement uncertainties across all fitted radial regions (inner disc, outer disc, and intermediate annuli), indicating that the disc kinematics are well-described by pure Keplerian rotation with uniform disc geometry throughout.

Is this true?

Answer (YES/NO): NO